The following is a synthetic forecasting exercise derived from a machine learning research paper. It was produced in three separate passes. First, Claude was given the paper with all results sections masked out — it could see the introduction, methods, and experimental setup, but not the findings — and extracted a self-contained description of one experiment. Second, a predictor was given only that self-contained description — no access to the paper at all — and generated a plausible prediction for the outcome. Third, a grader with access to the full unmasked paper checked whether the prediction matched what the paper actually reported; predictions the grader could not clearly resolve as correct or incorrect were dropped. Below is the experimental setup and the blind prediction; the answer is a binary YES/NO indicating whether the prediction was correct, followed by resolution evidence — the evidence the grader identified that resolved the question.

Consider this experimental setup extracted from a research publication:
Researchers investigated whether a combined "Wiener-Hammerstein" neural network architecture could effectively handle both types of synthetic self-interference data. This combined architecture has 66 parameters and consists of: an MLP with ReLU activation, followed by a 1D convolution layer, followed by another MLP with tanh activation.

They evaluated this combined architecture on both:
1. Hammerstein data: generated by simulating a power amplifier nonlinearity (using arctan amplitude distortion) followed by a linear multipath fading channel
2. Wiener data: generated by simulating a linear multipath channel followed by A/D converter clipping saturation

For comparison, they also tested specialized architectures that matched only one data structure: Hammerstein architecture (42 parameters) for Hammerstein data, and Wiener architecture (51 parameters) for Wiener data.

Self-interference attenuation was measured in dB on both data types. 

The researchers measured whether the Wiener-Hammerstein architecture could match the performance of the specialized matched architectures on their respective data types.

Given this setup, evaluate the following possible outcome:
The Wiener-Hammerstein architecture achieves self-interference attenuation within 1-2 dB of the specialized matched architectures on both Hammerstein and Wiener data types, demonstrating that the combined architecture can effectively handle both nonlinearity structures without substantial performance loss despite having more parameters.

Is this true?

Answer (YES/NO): NO